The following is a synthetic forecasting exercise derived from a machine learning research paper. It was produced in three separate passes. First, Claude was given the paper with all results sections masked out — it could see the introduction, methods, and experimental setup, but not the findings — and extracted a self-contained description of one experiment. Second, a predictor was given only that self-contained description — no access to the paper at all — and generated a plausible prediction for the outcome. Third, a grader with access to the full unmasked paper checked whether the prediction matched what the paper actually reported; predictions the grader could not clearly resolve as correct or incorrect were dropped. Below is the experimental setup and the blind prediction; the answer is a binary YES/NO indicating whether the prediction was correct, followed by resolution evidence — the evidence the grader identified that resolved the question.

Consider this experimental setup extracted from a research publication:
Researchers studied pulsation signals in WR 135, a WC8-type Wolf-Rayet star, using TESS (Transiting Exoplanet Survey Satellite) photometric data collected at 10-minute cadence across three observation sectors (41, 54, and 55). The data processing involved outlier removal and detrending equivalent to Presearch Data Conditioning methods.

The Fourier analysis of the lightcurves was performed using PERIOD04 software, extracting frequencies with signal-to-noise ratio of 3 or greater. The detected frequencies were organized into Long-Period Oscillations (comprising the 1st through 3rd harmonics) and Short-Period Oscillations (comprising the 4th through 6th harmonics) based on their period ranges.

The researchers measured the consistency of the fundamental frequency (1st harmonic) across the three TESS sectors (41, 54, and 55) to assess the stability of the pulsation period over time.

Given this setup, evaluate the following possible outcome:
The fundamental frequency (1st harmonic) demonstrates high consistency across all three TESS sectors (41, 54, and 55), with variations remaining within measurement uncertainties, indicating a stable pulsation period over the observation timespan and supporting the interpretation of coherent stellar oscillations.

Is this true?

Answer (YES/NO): YES